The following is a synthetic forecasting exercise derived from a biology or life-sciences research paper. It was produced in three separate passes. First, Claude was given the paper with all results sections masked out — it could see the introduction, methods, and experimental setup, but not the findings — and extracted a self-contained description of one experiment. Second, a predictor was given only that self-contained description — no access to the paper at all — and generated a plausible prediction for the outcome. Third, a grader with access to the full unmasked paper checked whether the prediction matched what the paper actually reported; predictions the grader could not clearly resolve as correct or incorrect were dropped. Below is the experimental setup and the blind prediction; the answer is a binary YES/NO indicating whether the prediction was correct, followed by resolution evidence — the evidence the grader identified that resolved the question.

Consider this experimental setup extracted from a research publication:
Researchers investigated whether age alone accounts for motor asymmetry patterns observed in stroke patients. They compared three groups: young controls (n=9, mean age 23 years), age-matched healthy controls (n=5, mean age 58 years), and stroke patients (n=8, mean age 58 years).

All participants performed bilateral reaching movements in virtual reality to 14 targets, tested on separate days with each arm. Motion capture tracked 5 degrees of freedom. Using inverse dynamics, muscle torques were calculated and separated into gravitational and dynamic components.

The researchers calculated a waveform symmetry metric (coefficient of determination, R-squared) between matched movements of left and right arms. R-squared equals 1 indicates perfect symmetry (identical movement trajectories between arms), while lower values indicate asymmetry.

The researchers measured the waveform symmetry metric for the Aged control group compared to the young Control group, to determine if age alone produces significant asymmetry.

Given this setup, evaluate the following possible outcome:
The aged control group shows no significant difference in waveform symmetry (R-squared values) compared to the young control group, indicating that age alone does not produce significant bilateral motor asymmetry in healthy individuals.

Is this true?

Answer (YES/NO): YES